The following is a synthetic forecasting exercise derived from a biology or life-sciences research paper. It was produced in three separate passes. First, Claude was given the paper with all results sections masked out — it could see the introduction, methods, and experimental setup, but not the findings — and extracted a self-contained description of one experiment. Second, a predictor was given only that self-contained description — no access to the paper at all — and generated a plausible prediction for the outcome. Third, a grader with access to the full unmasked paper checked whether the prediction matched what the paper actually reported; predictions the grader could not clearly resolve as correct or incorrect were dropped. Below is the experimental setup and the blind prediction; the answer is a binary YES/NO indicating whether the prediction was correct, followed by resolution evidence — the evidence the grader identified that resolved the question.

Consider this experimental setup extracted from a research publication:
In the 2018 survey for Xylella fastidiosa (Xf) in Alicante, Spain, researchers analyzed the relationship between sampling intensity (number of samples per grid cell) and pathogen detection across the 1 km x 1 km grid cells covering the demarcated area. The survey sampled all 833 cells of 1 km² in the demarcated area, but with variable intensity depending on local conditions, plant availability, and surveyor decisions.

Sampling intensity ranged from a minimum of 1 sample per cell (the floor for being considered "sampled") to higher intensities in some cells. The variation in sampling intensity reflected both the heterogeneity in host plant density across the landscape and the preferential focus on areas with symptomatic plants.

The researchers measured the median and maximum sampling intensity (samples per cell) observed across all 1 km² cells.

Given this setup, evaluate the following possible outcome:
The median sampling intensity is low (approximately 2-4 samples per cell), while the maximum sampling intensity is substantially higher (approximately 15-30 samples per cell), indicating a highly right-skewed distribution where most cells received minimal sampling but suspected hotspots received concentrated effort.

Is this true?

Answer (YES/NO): NO